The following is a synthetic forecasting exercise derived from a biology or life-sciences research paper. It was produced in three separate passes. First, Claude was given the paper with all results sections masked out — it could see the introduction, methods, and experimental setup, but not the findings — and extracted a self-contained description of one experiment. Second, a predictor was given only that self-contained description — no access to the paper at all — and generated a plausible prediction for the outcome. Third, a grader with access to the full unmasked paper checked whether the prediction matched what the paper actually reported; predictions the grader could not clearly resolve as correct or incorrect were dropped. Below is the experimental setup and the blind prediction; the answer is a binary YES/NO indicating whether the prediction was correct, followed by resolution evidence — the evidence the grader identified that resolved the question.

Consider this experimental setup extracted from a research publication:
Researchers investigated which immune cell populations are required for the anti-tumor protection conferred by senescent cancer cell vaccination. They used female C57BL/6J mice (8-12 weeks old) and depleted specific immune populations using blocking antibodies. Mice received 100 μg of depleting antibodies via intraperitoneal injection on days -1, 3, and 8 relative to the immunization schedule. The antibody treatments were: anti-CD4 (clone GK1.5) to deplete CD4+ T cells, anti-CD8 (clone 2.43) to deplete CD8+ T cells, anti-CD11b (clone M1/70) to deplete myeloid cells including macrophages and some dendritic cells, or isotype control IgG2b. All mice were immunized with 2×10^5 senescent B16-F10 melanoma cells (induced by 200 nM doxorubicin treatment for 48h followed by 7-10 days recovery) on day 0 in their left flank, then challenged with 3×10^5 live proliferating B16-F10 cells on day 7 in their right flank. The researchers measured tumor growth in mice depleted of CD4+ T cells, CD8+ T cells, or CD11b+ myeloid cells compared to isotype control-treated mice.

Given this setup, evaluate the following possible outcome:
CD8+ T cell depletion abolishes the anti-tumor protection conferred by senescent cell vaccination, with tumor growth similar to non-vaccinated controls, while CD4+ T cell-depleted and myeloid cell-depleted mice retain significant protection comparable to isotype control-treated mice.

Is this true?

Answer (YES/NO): NO